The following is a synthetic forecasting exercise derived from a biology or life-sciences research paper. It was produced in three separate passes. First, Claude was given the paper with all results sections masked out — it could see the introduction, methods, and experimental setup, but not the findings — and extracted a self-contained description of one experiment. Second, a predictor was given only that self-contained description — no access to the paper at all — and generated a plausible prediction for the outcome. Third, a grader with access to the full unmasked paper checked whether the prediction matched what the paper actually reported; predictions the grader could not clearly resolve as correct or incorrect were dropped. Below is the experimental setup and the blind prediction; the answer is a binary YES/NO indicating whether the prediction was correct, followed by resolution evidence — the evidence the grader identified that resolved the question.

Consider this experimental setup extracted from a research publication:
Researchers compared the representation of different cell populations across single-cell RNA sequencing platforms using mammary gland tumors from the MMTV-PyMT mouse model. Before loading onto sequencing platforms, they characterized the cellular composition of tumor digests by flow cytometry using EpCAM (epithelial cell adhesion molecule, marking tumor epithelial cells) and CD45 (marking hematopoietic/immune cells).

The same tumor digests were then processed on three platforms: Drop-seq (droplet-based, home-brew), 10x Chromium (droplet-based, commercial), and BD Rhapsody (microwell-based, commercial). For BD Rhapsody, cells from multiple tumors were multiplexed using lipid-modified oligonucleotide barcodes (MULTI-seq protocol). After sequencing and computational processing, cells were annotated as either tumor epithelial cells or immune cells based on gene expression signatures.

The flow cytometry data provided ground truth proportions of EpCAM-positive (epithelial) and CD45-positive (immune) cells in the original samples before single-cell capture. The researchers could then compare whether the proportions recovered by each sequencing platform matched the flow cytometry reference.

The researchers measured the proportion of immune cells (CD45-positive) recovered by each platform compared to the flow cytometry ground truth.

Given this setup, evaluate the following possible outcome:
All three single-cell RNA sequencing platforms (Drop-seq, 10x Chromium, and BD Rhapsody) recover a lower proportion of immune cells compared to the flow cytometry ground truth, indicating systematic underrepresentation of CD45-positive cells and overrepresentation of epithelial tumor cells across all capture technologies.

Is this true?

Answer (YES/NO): NO